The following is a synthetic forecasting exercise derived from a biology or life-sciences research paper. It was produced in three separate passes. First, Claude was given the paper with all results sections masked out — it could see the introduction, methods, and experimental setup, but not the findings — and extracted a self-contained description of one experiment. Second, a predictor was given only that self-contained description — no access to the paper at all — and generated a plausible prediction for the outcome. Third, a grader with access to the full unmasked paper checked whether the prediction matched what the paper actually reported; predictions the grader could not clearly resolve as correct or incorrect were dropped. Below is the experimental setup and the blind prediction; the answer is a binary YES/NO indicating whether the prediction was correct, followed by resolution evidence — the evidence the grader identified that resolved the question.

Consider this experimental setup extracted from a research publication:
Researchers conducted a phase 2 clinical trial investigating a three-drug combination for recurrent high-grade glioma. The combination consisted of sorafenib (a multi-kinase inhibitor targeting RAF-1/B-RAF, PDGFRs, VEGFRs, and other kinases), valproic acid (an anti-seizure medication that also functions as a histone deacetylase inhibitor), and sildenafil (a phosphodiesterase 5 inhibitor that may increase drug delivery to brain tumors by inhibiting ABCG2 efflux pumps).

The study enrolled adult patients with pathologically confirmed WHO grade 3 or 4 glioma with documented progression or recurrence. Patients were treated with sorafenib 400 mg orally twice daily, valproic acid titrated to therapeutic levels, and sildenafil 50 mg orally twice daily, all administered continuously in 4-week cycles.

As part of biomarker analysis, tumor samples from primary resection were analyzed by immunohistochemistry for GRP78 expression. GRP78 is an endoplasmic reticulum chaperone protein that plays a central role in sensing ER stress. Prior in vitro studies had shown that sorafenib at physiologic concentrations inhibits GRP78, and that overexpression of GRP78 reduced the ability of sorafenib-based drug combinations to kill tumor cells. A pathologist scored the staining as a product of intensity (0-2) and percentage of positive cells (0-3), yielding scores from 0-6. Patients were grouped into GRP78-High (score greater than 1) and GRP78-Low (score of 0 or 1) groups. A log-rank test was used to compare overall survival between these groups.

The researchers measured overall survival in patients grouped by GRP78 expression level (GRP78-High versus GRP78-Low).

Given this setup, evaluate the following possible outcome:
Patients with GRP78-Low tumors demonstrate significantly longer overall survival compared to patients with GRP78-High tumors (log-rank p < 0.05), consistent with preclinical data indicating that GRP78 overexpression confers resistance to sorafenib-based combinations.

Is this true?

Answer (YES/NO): YES